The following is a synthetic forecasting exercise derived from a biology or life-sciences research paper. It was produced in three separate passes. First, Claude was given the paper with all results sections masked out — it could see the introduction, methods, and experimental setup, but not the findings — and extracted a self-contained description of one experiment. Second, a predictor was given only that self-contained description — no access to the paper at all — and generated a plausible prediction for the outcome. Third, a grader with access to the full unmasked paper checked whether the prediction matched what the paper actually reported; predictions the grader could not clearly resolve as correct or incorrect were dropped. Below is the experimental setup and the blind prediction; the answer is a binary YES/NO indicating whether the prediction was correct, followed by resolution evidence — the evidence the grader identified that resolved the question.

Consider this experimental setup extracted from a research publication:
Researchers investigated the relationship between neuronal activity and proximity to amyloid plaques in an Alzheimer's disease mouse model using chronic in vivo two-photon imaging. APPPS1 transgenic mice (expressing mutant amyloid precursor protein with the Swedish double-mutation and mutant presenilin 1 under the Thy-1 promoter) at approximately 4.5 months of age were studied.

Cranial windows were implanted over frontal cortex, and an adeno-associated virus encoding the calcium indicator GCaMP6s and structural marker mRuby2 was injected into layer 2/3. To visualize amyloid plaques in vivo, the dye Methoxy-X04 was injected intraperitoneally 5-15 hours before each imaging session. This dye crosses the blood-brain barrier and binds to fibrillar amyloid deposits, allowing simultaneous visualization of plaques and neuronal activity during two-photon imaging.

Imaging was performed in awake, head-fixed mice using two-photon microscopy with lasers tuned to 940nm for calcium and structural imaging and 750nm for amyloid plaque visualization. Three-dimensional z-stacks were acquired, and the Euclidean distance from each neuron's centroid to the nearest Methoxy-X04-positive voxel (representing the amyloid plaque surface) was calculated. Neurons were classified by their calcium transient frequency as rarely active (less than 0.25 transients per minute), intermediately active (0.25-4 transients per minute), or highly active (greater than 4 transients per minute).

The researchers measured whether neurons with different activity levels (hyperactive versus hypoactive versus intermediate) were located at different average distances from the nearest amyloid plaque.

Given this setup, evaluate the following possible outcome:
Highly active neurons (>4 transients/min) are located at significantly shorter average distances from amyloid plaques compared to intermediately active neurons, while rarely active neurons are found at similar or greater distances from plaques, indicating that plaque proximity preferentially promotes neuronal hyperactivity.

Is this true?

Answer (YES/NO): NO